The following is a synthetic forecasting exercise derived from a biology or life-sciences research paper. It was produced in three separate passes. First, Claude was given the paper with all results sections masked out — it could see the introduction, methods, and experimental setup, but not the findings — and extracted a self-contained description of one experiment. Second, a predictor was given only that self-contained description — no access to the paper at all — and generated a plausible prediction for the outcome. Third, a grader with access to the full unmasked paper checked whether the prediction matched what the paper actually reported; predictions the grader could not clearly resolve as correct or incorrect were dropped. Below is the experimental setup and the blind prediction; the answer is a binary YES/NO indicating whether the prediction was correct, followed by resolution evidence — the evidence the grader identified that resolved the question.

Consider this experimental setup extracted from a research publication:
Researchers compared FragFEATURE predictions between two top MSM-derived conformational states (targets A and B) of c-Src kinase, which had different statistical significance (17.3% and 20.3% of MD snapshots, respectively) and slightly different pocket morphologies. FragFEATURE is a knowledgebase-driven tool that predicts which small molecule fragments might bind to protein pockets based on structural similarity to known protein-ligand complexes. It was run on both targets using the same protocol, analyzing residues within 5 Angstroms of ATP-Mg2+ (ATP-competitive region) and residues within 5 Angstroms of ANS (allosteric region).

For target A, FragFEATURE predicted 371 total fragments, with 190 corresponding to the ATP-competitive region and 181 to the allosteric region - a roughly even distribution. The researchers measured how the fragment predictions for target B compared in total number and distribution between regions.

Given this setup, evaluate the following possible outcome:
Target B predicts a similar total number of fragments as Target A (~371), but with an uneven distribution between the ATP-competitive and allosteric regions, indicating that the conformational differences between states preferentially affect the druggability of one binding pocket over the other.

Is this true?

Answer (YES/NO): NO